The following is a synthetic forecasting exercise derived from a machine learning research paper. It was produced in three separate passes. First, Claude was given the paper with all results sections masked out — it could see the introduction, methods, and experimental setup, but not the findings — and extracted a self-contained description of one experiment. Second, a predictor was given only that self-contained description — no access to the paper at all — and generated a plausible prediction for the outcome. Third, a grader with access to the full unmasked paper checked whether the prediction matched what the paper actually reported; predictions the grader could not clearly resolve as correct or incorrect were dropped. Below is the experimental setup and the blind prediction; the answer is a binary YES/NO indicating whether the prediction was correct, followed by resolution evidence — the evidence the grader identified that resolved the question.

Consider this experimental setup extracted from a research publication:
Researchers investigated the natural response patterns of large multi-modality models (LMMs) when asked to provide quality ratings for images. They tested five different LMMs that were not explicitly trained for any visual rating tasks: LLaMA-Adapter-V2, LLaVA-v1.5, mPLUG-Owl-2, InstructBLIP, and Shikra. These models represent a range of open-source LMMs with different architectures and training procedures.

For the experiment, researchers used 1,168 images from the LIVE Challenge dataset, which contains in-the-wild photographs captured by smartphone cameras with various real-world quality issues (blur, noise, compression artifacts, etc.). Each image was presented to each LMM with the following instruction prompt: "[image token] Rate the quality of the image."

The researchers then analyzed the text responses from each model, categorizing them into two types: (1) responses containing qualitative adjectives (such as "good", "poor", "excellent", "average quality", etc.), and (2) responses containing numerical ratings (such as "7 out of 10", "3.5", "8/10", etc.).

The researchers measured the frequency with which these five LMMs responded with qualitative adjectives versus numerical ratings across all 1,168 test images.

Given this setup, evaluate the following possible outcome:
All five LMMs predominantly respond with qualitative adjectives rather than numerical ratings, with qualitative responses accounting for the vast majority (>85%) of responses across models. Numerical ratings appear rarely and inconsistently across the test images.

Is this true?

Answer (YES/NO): YES